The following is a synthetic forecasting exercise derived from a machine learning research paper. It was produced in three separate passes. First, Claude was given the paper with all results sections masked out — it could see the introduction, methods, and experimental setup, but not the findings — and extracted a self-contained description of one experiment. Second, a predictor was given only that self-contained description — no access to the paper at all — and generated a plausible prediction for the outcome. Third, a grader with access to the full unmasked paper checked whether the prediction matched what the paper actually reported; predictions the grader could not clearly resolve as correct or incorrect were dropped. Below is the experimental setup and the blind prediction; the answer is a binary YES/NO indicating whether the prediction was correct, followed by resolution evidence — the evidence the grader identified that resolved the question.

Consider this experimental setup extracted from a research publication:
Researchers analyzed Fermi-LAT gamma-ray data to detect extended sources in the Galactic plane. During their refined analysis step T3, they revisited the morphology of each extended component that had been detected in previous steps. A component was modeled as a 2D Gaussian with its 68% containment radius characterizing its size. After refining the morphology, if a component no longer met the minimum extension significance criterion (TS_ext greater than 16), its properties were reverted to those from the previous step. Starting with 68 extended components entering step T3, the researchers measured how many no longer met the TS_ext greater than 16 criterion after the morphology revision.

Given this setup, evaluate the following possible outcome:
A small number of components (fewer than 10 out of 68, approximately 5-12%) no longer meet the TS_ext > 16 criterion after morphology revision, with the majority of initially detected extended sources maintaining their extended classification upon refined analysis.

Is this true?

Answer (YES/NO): NO